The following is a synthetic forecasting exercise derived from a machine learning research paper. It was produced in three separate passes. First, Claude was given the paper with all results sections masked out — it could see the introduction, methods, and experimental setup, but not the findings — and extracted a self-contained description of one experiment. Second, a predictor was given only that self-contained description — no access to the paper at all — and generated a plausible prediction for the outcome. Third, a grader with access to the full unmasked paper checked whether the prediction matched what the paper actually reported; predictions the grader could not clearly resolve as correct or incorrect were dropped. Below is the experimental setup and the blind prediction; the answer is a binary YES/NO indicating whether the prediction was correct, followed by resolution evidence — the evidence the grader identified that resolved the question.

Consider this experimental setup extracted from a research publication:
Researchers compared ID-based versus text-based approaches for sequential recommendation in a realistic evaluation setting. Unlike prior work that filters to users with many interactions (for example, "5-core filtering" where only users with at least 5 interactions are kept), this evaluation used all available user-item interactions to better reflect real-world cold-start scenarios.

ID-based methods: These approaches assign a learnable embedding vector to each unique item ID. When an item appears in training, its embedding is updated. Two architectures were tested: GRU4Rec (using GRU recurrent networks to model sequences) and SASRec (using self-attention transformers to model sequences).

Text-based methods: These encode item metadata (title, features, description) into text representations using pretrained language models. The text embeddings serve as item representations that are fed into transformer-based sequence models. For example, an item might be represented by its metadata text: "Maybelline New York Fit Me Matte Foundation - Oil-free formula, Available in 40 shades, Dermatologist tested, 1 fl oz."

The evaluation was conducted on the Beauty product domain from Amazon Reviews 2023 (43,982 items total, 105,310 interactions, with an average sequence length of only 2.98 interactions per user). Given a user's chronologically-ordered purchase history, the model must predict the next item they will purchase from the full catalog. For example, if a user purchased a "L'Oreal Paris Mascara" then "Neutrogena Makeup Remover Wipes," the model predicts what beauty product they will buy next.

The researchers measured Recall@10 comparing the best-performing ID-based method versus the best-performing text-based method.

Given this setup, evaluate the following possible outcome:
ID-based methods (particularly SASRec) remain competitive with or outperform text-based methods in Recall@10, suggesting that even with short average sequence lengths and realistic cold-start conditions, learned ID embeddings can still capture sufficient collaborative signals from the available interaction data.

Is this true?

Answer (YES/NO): NO